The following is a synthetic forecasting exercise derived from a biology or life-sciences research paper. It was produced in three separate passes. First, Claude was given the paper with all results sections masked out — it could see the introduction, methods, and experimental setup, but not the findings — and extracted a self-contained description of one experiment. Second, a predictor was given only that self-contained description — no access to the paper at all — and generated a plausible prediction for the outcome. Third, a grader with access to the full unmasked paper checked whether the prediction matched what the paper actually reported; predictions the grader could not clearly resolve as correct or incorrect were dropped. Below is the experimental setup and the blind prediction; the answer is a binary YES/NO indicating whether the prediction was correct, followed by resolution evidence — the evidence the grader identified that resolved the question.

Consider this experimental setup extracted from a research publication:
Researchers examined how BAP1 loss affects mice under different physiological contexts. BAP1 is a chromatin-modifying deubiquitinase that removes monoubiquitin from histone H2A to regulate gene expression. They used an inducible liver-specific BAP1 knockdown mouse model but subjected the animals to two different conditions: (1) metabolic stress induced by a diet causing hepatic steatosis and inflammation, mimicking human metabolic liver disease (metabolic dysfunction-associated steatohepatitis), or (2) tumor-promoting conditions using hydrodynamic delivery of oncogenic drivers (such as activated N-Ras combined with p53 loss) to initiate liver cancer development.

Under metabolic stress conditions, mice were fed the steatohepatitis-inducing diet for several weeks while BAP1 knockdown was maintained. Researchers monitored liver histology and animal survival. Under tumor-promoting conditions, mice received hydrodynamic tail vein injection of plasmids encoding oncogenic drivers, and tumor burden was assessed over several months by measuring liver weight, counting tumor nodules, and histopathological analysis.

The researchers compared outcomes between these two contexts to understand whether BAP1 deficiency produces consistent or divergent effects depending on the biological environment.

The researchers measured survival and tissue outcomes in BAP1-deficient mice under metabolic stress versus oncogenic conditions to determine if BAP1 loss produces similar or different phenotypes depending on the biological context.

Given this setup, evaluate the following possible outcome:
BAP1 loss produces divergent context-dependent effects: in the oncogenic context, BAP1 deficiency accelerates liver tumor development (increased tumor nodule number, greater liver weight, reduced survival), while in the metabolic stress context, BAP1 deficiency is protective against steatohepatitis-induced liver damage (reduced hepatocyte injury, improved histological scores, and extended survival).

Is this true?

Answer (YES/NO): NO